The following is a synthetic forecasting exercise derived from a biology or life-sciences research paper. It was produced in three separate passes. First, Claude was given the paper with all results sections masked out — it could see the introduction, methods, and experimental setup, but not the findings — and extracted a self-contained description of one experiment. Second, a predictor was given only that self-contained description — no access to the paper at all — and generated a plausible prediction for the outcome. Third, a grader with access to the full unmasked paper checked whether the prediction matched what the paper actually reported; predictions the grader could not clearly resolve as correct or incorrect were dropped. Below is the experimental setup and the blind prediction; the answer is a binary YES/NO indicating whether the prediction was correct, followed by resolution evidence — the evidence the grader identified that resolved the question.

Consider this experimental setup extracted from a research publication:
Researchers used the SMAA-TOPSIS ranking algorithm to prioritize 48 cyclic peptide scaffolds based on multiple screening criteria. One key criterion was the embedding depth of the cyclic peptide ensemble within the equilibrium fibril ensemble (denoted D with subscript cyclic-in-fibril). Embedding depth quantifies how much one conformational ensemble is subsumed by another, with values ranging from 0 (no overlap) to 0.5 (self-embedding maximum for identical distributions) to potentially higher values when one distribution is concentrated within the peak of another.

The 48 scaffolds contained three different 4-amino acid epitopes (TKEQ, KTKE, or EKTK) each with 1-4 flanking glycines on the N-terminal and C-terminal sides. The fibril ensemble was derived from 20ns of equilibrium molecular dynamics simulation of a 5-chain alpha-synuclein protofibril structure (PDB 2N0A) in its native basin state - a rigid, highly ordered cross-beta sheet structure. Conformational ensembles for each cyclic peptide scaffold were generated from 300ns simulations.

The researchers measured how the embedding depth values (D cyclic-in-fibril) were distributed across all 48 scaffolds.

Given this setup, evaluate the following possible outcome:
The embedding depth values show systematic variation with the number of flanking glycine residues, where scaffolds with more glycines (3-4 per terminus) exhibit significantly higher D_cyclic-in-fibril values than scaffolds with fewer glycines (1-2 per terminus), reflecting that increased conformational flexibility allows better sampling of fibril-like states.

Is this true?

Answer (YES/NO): NO